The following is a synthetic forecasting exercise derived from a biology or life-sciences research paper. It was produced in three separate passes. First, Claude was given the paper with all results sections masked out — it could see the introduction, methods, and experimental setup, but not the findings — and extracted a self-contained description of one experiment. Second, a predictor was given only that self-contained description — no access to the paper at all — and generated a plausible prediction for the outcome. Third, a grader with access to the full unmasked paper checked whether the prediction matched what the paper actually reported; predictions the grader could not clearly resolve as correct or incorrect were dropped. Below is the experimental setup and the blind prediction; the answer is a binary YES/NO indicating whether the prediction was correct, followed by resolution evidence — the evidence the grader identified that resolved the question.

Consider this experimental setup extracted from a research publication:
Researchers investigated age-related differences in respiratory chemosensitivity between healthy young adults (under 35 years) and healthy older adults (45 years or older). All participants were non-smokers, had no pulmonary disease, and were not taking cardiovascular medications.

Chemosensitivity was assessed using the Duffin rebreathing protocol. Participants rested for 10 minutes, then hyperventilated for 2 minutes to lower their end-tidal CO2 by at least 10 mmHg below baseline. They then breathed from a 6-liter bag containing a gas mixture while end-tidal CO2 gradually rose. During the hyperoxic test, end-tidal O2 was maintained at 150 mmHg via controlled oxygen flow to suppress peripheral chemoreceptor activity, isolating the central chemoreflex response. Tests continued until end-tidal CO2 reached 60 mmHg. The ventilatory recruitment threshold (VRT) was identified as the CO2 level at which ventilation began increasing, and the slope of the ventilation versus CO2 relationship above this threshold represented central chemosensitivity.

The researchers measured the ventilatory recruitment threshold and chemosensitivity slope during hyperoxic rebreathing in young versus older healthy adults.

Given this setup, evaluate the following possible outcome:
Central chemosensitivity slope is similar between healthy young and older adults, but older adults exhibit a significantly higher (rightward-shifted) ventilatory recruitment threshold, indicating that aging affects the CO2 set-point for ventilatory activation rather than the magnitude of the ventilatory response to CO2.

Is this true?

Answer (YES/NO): NO